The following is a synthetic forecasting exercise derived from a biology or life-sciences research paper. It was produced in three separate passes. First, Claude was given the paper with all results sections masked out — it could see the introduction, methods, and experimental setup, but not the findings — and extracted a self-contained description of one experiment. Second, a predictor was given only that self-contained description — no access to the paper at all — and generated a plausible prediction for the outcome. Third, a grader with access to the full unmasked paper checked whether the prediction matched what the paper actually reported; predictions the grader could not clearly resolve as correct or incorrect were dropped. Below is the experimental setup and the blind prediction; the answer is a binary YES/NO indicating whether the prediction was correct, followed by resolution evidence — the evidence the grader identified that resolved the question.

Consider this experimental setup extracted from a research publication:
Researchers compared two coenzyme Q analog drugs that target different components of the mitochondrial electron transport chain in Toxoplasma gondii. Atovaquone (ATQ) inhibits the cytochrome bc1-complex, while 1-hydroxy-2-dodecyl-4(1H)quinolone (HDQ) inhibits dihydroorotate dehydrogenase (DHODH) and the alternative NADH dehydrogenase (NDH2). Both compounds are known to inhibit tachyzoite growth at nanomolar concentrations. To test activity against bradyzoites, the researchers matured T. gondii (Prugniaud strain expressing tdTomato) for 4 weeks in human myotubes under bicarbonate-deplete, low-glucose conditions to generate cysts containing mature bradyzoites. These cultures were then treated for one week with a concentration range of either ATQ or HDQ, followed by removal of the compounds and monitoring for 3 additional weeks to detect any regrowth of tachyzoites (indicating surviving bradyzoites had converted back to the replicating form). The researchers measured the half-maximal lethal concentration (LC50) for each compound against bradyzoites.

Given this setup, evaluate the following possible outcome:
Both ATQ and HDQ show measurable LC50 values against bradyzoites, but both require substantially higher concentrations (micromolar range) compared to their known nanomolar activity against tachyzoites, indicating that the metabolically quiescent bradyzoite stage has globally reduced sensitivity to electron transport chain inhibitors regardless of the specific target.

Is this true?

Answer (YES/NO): NO